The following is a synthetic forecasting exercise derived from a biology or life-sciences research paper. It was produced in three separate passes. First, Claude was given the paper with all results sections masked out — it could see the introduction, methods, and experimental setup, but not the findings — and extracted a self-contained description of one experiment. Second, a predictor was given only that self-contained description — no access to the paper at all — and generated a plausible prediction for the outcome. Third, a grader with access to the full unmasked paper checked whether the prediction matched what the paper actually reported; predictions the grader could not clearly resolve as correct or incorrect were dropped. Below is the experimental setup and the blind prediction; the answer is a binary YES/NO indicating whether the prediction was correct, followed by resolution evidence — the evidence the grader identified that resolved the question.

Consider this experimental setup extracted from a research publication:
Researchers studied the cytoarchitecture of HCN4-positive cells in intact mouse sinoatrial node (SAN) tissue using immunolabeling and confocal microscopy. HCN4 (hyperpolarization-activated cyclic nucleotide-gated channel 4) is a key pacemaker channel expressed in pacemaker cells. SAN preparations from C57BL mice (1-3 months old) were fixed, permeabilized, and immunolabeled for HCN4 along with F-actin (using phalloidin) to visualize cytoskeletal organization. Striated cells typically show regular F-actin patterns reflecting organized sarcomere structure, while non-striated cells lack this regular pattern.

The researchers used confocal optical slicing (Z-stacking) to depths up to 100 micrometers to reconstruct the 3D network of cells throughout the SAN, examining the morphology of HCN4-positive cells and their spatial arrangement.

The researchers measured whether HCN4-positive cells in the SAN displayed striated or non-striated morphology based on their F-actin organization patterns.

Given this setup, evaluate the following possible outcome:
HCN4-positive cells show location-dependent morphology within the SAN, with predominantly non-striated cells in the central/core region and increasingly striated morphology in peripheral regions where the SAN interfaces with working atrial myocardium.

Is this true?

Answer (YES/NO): NO